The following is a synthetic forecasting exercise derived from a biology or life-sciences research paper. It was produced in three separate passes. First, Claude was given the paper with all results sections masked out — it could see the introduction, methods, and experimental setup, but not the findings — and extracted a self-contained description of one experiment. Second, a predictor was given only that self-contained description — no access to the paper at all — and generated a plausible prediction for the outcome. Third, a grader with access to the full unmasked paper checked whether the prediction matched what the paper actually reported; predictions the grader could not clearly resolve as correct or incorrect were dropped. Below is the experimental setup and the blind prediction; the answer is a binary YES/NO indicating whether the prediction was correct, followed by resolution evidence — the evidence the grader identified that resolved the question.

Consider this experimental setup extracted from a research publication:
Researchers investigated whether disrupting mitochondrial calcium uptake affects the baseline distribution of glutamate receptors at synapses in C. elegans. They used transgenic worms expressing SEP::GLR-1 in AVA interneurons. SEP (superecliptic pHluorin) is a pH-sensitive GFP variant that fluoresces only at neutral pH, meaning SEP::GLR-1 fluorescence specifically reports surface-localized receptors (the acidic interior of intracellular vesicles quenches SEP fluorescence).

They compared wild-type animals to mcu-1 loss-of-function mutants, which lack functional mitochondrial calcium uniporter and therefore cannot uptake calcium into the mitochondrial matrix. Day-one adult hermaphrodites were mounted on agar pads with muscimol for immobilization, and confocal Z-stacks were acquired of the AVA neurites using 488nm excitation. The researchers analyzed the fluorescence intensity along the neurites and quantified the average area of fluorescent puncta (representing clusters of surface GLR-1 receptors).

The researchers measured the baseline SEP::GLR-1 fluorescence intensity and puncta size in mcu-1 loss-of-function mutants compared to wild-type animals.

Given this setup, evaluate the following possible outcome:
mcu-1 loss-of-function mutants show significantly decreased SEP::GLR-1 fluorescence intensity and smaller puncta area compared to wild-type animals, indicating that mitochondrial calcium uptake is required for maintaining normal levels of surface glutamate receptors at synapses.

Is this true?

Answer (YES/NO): NO